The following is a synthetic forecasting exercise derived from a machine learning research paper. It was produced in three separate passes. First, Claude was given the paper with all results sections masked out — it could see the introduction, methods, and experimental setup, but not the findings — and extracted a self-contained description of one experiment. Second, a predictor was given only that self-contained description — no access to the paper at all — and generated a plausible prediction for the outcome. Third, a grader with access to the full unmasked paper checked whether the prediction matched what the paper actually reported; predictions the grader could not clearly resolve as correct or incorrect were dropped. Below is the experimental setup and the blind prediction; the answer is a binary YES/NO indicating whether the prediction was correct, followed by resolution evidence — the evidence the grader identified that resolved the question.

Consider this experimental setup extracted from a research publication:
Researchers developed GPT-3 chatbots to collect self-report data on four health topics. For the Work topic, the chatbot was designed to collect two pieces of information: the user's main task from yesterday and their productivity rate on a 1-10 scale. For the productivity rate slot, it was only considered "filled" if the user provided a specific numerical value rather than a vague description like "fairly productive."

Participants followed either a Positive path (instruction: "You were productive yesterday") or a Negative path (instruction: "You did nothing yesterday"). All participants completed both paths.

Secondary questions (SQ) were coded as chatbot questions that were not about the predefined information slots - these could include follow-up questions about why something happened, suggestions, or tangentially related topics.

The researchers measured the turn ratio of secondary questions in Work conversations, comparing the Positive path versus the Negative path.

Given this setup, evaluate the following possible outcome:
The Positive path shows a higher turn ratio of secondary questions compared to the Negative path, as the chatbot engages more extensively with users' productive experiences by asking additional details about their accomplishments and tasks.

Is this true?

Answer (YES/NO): NO